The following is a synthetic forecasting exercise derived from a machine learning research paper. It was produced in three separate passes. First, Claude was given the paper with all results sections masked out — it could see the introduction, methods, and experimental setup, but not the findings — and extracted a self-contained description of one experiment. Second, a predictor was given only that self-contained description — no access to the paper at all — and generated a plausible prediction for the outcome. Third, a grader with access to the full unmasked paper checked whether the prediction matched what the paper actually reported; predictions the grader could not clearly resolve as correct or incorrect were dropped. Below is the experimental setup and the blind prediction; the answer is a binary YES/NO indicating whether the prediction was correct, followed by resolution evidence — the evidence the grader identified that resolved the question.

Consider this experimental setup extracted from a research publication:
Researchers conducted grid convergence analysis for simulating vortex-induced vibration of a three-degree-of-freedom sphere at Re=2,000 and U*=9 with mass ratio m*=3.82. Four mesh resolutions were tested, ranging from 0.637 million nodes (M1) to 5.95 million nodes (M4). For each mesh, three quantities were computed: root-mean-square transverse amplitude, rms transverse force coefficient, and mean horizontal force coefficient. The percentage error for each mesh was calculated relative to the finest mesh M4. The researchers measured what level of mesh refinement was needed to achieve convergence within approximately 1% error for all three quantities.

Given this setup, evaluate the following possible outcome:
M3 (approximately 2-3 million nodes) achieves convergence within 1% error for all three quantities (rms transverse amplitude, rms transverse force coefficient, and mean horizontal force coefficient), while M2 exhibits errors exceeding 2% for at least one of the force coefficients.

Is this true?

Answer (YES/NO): NO